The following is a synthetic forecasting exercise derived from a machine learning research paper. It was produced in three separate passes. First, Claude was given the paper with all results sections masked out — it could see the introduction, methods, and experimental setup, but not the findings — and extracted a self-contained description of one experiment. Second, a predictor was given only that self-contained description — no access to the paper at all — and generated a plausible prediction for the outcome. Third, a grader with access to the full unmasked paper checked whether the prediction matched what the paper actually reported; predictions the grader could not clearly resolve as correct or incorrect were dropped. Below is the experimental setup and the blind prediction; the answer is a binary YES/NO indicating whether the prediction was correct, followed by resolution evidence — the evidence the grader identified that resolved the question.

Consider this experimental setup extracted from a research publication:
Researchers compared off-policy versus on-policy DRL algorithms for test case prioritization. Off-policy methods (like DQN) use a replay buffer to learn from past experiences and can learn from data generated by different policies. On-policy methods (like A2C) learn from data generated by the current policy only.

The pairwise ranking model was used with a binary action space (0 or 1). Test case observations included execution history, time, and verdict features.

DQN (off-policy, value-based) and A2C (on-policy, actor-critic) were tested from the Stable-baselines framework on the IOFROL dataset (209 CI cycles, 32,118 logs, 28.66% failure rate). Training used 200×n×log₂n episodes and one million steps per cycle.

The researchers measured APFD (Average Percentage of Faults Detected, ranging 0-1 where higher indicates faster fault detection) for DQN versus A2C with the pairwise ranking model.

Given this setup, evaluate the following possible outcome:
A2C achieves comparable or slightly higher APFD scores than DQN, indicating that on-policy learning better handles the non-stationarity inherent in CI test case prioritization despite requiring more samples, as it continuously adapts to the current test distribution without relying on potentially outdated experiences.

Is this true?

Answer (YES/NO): YES